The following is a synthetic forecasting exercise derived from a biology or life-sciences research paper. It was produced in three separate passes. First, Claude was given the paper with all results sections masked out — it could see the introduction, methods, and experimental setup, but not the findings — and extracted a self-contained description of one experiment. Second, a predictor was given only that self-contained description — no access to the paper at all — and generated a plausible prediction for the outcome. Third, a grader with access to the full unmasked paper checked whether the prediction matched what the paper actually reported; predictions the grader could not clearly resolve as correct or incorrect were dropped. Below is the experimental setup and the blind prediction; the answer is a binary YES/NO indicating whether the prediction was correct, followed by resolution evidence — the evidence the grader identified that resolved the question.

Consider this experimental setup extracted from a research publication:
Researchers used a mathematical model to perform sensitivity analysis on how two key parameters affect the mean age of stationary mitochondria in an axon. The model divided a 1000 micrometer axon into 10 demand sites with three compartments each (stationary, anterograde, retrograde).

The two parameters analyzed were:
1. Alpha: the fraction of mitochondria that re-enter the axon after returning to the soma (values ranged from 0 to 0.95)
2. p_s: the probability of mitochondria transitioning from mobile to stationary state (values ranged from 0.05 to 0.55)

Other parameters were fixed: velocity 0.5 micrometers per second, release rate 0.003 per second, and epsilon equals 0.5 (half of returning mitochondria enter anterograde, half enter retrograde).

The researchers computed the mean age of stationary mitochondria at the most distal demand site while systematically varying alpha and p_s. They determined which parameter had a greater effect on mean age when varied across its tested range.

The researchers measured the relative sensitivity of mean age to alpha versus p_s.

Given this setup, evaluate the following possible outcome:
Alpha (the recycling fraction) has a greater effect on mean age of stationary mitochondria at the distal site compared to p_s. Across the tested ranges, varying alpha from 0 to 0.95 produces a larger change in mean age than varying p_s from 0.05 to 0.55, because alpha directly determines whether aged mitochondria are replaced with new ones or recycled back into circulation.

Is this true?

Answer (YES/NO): YES